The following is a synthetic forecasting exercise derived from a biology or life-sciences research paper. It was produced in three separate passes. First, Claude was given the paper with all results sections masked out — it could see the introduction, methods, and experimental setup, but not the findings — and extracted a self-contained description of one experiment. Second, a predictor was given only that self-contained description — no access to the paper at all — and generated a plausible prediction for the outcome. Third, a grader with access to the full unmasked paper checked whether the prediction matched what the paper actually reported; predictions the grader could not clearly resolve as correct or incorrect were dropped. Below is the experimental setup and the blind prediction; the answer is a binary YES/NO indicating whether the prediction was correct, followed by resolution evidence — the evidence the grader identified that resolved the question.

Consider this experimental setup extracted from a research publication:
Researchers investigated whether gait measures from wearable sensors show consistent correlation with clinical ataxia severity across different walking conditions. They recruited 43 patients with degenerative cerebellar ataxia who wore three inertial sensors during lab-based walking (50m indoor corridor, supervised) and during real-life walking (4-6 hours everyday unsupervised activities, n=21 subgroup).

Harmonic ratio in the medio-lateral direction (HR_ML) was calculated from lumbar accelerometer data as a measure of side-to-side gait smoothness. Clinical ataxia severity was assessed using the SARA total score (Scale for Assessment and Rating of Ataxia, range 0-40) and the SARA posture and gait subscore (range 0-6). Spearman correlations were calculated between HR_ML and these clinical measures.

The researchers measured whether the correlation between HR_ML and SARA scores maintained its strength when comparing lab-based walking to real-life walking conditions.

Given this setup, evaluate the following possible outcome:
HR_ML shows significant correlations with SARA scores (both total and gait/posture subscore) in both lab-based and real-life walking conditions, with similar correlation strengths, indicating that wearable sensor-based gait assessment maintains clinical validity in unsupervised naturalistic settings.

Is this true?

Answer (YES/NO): NO